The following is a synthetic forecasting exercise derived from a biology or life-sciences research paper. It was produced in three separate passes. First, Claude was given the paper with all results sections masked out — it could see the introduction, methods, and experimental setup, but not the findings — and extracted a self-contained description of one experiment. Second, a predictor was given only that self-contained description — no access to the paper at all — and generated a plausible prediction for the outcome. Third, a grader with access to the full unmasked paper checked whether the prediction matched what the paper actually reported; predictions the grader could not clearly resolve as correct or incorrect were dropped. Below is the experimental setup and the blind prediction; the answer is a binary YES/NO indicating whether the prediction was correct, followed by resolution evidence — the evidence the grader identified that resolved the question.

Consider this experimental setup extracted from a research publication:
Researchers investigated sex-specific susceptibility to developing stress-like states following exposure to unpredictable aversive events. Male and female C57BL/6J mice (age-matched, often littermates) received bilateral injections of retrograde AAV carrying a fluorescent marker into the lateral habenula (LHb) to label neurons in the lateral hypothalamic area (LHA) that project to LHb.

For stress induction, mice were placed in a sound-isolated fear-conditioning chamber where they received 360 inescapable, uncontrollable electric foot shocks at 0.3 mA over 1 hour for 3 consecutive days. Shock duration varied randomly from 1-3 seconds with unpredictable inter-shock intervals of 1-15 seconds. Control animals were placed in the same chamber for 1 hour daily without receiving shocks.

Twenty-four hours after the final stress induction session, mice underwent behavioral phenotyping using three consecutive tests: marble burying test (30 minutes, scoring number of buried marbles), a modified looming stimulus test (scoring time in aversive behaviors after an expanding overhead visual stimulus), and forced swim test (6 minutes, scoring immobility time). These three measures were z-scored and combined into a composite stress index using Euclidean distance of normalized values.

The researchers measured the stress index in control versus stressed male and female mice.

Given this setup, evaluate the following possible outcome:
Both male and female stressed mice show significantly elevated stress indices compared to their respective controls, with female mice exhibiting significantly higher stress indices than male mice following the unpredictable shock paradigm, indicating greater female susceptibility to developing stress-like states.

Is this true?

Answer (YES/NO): NO